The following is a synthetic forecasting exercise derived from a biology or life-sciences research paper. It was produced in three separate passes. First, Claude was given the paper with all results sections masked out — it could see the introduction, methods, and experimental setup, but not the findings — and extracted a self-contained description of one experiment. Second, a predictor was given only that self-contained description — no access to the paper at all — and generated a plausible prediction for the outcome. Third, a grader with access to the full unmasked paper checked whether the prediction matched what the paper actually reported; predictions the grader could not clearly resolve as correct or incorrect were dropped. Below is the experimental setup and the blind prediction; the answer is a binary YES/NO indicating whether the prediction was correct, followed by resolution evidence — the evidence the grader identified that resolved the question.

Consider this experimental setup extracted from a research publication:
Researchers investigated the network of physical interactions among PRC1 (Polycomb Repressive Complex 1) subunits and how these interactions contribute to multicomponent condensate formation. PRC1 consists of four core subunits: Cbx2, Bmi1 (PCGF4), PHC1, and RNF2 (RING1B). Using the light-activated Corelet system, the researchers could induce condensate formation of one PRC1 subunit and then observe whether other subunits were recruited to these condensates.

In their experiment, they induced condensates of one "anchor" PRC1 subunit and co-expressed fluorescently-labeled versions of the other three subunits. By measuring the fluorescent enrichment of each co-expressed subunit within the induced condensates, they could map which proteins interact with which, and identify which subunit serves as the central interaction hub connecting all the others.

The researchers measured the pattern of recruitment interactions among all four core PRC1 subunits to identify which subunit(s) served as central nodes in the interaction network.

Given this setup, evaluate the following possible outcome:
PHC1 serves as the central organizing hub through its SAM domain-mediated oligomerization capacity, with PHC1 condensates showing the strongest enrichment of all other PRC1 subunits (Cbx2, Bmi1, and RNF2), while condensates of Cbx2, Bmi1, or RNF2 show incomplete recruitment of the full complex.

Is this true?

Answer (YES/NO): NO